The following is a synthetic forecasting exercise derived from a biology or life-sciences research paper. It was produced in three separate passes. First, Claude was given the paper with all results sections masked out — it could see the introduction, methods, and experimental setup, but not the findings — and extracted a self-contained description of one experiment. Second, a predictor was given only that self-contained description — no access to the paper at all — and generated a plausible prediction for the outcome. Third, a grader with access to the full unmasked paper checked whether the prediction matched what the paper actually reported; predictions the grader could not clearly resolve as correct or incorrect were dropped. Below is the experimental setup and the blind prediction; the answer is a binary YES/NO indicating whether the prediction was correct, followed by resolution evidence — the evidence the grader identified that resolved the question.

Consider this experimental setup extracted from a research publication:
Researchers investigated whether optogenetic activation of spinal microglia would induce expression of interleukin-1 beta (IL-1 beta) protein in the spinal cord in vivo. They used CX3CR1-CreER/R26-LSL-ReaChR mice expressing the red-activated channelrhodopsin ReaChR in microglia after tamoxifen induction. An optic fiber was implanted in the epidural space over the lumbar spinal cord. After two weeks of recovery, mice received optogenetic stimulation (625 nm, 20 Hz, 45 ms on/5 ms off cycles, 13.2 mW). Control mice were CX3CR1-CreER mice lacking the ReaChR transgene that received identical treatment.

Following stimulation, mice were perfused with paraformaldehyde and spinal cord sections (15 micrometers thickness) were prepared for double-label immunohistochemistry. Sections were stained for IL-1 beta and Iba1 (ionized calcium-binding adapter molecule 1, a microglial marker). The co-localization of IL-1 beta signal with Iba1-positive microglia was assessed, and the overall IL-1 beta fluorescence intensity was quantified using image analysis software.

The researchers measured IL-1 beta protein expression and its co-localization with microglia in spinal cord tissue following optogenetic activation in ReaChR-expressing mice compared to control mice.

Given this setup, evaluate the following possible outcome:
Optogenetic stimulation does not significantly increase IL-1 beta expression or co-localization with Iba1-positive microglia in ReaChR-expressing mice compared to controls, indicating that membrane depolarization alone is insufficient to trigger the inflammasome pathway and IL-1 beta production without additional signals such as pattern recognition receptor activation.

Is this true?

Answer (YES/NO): NO